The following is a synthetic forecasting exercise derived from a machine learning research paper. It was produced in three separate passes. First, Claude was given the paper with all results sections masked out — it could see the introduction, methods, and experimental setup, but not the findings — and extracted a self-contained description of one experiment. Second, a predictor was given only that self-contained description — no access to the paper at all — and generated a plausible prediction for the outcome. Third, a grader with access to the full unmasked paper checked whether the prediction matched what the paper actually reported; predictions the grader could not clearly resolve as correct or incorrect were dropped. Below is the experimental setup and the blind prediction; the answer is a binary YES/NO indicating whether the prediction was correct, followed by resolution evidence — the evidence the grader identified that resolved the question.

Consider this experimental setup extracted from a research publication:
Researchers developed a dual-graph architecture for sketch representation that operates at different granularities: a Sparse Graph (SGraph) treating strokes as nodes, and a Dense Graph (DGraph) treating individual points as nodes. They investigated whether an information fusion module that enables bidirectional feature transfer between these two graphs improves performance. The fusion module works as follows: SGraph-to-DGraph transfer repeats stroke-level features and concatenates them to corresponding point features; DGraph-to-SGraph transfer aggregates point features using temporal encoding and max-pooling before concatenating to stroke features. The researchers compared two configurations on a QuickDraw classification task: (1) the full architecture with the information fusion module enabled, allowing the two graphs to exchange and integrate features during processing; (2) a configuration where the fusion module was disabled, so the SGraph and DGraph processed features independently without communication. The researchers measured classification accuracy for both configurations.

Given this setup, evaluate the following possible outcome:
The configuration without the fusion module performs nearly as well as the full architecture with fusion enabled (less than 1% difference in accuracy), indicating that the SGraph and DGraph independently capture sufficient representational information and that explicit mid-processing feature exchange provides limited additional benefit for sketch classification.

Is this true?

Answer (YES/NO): NO